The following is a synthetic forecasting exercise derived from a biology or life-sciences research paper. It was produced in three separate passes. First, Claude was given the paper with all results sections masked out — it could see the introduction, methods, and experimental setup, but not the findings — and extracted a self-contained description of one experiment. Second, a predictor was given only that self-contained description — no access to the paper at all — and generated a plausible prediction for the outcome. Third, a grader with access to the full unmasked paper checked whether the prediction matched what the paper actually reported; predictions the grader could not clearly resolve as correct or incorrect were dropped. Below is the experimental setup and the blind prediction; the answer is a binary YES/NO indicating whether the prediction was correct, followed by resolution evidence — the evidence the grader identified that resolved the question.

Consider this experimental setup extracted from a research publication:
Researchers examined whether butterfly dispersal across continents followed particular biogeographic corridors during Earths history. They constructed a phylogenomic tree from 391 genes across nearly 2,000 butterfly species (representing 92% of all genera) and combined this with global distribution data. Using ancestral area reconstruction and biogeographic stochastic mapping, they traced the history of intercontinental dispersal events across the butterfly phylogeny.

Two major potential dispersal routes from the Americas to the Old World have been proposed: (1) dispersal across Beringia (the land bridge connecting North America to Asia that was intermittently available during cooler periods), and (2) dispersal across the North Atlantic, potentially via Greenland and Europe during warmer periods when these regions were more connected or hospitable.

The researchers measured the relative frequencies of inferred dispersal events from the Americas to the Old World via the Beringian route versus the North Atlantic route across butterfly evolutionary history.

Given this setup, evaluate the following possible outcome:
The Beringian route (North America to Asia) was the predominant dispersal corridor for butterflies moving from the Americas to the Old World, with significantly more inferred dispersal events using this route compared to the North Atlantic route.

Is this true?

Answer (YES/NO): YES